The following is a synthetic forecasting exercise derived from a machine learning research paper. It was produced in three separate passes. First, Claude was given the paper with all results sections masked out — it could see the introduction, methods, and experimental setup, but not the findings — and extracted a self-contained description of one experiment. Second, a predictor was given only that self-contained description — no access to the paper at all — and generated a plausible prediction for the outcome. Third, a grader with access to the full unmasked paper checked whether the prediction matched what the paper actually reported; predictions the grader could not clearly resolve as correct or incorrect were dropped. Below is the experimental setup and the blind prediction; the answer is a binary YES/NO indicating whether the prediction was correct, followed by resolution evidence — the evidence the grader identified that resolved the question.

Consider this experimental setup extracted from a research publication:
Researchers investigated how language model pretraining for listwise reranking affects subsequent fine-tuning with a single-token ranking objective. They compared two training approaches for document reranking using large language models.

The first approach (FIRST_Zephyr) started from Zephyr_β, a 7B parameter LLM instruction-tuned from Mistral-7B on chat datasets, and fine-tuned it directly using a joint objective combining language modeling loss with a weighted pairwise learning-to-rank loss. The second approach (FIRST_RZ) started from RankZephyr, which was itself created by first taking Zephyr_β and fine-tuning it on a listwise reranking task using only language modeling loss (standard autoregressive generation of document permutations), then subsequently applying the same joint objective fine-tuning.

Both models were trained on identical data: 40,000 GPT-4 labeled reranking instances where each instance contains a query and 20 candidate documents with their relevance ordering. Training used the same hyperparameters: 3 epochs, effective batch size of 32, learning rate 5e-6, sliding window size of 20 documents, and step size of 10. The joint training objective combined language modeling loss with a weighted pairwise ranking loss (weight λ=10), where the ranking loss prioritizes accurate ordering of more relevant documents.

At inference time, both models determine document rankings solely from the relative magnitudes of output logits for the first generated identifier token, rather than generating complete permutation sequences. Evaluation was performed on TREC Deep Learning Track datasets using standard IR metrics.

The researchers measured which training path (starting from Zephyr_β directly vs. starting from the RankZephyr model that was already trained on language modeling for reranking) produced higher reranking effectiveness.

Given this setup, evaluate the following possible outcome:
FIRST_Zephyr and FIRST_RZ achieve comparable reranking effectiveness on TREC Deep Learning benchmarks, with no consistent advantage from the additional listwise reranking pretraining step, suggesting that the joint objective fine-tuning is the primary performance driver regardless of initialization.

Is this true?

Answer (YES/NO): NO